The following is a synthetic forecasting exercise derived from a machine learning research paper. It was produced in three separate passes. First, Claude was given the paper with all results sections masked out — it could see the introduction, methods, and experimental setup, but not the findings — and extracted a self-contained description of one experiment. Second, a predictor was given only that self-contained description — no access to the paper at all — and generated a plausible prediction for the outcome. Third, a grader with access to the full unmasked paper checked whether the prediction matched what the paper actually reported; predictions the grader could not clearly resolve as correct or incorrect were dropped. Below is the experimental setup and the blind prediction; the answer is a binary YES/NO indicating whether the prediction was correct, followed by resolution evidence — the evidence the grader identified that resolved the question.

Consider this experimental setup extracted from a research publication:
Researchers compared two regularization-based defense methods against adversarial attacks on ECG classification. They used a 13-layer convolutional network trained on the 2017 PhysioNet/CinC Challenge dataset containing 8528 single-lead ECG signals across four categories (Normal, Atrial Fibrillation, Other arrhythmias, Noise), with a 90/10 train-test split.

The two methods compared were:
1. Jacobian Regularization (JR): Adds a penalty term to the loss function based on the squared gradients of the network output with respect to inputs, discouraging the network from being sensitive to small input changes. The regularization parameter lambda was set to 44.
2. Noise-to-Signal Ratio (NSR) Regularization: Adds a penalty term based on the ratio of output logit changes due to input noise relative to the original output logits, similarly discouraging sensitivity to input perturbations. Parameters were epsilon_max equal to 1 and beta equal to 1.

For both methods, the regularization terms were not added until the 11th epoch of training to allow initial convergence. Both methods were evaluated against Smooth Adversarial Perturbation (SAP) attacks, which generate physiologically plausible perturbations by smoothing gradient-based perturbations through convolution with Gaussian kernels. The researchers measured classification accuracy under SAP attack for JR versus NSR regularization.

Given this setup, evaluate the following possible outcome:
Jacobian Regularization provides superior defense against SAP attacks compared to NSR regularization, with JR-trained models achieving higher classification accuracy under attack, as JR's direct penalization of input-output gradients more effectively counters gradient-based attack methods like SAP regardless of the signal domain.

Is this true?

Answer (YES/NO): NO